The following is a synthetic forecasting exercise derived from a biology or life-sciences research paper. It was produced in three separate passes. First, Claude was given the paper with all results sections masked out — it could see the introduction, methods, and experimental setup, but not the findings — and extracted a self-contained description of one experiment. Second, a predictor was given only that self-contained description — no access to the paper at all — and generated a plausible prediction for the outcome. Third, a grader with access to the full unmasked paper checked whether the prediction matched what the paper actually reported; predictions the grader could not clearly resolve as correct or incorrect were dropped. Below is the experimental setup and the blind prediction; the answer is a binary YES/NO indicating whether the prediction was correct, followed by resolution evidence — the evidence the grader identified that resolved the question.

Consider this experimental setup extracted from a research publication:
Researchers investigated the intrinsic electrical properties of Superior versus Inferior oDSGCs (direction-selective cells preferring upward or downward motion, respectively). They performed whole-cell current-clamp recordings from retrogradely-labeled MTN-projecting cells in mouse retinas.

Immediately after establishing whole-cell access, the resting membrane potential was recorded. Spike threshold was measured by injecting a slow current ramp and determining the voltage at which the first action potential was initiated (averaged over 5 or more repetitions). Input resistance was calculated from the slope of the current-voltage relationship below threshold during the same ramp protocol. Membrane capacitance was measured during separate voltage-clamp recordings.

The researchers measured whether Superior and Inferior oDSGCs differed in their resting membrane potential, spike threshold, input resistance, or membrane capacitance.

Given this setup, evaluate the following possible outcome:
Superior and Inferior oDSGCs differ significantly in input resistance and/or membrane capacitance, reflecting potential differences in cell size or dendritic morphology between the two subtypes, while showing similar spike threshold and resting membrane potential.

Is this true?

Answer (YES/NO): YES